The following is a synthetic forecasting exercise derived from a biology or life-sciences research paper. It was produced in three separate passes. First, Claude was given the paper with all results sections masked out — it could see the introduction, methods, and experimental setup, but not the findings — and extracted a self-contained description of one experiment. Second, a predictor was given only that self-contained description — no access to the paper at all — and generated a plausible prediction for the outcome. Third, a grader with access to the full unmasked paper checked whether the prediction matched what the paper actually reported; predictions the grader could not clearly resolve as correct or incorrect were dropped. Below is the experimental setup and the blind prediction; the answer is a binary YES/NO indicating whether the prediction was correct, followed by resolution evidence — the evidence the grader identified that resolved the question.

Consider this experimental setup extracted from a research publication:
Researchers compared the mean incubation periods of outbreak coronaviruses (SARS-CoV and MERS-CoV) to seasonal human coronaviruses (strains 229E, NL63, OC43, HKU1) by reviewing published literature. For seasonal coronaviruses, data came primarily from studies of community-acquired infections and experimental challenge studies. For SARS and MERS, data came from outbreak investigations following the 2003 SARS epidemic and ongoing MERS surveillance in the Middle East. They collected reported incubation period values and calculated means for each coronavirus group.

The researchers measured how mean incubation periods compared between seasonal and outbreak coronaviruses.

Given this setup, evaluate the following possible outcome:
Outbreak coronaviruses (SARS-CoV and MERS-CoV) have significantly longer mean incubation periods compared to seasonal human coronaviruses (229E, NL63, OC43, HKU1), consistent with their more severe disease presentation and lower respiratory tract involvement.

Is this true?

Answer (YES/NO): YES